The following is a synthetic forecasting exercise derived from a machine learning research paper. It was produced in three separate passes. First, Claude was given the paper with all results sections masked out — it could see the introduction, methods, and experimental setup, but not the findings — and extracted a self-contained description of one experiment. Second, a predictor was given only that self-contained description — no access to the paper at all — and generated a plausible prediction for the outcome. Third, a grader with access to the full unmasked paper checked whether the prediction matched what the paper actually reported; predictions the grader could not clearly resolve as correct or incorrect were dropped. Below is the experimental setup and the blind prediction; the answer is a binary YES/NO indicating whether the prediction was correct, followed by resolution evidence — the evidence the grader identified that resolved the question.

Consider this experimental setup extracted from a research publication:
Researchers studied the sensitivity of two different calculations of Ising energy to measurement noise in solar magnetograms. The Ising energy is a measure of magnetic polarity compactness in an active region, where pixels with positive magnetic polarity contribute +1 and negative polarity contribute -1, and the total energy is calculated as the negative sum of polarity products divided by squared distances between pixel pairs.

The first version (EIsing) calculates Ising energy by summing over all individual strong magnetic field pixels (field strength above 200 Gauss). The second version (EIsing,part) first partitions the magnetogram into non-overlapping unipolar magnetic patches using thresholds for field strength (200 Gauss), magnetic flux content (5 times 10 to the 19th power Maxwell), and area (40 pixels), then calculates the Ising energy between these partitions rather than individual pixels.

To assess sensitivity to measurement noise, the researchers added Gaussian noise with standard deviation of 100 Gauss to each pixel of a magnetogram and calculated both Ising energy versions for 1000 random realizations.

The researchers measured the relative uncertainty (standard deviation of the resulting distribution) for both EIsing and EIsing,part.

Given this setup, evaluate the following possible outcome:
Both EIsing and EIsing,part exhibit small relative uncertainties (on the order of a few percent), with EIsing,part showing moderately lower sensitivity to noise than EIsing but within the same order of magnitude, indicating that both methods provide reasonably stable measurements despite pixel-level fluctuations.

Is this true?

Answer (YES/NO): NO